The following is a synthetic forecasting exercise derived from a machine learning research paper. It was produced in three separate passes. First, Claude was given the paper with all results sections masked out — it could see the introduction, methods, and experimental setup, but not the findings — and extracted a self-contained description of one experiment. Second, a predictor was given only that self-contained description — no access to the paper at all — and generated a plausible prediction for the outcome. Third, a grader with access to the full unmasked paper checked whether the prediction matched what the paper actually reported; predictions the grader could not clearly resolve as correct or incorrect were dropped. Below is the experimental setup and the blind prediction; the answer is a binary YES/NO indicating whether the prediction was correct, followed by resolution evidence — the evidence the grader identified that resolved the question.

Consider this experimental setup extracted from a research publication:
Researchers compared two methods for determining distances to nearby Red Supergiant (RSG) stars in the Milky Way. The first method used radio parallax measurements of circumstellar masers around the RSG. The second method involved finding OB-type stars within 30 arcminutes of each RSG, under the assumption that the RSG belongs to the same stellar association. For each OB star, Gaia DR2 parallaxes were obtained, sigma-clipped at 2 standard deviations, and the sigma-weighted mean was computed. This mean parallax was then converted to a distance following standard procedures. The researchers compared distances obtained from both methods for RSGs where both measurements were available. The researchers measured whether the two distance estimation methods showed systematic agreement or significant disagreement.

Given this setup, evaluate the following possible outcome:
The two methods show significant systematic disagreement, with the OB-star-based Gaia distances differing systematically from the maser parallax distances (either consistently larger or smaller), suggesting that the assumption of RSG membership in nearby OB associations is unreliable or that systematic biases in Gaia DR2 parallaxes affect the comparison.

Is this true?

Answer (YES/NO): NO